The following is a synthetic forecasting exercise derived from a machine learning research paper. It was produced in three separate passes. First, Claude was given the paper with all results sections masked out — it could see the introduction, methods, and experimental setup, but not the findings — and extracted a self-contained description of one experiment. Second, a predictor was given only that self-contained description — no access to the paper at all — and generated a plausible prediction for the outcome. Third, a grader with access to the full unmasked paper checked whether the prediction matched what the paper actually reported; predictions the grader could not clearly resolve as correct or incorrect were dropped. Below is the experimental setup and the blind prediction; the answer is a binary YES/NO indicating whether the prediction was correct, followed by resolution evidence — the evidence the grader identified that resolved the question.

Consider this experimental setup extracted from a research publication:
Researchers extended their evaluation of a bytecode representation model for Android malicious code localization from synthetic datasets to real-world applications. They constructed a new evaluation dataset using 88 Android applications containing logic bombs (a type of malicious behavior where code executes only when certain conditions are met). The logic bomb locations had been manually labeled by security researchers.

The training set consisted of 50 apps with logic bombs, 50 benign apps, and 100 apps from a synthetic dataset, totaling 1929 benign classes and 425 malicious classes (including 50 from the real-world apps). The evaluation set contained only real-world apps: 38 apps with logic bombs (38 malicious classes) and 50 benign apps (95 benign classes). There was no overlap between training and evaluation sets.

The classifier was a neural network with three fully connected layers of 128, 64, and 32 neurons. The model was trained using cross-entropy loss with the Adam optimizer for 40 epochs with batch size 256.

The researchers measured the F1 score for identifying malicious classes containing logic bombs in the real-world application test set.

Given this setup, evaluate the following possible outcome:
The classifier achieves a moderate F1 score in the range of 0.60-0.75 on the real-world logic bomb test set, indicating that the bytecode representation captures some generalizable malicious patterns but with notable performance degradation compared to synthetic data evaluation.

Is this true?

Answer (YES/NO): NO